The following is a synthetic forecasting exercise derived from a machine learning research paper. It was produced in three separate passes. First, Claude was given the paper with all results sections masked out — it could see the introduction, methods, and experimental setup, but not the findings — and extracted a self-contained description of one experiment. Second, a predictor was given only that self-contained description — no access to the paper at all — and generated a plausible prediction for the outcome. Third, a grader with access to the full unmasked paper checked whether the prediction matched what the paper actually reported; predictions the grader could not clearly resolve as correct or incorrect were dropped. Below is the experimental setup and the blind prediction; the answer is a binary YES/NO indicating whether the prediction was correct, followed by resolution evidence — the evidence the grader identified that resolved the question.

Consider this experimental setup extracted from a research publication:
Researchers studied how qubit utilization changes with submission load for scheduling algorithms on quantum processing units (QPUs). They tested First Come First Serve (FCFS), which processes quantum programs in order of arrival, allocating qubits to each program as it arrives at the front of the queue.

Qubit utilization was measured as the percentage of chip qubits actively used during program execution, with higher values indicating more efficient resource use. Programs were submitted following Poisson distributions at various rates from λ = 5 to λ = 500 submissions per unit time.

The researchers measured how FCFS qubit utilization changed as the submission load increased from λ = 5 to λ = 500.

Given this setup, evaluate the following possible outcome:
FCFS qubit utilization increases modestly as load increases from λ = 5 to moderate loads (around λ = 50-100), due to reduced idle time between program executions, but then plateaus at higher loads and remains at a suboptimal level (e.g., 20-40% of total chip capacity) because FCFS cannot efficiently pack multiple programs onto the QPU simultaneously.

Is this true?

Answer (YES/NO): NO